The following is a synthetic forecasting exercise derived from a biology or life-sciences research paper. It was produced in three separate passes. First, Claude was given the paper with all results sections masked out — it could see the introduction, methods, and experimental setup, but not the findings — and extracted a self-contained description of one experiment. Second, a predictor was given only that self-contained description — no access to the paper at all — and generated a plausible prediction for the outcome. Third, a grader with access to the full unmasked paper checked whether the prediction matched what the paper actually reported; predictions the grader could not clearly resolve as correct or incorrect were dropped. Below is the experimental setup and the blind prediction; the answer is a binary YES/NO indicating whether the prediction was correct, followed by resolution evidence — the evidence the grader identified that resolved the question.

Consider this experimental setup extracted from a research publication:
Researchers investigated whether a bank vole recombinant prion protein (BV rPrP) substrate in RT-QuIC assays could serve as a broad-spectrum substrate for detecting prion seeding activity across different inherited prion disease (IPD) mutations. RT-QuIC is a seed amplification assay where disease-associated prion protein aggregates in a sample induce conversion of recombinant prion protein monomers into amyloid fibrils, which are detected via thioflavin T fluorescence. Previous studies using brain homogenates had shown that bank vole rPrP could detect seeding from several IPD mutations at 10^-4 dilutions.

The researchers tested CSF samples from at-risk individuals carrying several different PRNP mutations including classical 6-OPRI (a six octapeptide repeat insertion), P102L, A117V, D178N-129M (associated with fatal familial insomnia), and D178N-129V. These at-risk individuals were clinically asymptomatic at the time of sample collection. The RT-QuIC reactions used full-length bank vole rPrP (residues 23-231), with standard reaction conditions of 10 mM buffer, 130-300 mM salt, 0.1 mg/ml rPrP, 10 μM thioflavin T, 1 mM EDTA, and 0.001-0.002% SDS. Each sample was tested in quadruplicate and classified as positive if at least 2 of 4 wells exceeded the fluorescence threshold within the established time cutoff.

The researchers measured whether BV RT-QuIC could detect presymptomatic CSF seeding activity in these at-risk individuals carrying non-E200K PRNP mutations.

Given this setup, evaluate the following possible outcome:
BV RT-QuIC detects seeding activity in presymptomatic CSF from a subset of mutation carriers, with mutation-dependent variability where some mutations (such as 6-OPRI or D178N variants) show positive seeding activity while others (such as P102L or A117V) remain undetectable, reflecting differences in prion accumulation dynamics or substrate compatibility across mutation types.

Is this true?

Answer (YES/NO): NO